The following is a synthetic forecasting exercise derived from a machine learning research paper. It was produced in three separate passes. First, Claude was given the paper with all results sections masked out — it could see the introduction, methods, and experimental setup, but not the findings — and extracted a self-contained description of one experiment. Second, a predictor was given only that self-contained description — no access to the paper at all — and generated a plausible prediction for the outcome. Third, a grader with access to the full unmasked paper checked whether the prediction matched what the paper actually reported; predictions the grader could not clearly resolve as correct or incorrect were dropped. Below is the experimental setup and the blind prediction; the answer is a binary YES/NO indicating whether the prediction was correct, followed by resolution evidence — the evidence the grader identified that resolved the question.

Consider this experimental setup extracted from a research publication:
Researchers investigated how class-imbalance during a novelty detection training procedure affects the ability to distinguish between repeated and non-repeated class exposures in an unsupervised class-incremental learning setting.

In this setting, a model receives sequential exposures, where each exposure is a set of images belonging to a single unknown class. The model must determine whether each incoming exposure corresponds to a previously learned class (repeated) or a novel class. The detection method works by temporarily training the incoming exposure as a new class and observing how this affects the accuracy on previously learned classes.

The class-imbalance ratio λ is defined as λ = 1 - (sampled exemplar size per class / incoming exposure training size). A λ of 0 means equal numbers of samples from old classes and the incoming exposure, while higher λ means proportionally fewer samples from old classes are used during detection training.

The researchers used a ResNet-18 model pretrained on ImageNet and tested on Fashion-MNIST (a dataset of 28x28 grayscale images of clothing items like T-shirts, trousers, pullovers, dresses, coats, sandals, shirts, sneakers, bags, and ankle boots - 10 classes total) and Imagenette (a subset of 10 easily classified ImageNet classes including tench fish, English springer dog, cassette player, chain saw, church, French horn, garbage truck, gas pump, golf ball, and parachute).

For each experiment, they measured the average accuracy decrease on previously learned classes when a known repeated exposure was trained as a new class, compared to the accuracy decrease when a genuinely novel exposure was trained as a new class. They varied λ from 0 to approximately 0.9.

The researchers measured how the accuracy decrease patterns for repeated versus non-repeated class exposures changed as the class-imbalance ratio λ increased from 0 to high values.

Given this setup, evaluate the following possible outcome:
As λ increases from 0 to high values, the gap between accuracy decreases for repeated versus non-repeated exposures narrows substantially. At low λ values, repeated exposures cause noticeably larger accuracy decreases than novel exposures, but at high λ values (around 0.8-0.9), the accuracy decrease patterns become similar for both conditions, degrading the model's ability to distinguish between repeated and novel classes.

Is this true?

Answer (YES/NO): NO